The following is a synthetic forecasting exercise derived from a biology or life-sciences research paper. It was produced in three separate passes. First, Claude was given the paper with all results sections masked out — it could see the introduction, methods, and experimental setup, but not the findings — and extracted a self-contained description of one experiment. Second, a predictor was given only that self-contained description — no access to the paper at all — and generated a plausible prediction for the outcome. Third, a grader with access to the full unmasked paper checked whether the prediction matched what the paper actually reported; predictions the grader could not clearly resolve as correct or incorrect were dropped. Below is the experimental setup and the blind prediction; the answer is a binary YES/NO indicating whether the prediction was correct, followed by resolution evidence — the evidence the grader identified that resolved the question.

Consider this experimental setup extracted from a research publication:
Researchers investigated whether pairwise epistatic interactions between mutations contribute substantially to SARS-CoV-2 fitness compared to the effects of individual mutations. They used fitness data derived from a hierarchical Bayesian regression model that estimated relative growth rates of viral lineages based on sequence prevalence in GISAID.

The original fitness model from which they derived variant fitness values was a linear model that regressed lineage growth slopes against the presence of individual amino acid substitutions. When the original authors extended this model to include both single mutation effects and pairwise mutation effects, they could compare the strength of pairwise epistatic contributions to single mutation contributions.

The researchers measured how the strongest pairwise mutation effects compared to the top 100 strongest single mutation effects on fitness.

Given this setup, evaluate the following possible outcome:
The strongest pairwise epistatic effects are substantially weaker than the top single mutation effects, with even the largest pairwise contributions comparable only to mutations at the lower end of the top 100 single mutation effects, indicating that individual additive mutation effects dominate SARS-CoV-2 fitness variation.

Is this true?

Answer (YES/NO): YES